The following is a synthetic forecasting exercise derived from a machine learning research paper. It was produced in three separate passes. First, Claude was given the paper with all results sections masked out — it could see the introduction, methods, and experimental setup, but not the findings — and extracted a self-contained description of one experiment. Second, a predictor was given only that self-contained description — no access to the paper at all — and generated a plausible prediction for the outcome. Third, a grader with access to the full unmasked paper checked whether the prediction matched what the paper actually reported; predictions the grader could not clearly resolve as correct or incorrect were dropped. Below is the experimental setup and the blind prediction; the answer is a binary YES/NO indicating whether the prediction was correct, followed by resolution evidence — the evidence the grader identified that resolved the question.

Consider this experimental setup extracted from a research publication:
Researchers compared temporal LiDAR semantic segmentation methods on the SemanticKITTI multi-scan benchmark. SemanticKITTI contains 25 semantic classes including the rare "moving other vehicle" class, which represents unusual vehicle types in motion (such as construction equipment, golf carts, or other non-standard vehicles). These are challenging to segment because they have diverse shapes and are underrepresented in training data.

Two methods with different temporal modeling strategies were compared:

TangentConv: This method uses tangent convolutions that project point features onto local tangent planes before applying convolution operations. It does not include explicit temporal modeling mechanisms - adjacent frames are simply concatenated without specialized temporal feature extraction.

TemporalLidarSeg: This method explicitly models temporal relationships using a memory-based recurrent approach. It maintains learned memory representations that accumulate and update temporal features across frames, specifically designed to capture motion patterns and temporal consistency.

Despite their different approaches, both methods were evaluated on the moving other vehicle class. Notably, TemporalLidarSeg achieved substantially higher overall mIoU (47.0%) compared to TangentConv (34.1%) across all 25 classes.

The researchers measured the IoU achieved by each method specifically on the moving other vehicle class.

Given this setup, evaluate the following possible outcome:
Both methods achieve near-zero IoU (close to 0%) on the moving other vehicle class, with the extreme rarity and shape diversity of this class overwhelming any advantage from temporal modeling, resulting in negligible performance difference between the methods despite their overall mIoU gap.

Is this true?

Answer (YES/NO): NO